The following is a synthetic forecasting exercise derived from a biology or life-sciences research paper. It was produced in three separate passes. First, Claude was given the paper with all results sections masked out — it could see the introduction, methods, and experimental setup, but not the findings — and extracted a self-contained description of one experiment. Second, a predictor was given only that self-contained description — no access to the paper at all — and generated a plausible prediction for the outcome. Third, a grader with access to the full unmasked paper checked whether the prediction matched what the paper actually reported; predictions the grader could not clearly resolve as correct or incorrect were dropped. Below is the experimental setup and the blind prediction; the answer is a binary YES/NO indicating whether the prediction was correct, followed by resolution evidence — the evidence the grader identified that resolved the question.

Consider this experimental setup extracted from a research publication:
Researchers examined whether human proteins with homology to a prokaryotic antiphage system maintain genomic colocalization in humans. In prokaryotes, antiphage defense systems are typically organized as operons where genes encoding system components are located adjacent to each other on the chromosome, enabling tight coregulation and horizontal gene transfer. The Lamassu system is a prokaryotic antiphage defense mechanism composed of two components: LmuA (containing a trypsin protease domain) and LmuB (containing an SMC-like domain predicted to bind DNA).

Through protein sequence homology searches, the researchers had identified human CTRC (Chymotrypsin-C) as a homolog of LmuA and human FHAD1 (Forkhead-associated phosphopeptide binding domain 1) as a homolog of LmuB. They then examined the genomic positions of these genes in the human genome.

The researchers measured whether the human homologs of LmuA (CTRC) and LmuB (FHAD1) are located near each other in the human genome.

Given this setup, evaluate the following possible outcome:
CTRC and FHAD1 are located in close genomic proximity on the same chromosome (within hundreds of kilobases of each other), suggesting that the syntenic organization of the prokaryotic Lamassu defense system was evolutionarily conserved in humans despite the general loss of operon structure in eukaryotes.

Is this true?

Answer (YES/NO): YES